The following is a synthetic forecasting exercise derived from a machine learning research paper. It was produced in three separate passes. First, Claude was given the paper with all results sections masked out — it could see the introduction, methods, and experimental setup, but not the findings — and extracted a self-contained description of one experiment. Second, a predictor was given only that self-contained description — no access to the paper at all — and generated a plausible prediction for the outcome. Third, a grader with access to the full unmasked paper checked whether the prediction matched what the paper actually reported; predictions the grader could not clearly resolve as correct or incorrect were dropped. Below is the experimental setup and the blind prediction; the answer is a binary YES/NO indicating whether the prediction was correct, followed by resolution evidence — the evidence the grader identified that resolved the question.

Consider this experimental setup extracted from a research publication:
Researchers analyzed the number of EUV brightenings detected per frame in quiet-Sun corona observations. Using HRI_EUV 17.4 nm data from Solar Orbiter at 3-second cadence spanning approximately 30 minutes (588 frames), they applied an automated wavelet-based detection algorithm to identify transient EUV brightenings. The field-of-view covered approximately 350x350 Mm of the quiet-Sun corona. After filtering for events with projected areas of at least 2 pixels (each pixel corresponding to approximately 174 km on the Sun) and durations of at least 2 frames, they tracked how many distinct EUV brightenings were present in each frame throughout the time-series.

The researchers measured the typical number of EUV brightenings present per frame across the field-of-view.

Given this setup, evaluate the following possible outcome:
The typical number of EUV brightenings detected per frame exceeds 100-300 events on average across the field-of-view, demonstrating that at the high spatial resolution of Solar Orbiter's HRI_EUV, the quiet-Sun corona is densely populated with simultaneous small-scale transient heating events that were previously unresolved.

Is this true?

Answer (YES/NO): NO